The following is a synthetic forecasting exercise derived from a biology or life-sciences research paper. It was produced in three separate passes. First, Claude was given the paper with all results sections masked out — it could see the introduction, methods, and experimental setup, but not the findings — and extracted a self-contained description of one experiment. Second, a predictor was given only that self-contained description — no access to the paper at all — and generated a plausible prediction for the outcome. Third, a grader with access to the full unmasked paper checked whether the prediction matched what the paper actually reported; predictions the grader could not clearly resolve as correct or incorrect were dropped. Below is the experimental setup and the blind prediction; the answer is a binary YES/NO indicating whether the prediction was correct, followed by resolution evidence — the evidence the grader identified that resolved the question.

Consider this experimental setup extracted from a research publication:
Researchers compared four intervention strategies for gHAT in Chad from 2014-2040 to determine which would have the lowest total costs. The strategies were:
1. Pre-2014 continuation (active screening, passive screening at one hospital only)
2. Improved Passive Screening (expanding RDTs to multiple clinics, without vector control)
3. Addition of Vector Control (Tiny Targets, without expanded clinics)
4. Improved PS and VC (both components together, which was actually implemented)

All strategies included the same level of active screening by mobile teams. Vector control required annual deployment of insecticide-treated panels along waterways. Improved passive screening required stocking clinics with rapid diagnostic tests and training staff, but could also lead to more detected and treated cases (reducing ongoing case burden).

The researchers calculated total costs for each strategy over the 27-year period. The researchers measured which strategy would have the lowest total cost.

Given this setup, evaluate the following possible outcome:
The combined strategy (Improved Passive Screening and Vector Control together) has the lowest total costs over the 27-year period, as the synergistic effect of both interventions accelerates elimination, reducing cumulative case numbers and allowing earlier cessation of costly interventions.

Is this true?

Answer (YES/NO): NO